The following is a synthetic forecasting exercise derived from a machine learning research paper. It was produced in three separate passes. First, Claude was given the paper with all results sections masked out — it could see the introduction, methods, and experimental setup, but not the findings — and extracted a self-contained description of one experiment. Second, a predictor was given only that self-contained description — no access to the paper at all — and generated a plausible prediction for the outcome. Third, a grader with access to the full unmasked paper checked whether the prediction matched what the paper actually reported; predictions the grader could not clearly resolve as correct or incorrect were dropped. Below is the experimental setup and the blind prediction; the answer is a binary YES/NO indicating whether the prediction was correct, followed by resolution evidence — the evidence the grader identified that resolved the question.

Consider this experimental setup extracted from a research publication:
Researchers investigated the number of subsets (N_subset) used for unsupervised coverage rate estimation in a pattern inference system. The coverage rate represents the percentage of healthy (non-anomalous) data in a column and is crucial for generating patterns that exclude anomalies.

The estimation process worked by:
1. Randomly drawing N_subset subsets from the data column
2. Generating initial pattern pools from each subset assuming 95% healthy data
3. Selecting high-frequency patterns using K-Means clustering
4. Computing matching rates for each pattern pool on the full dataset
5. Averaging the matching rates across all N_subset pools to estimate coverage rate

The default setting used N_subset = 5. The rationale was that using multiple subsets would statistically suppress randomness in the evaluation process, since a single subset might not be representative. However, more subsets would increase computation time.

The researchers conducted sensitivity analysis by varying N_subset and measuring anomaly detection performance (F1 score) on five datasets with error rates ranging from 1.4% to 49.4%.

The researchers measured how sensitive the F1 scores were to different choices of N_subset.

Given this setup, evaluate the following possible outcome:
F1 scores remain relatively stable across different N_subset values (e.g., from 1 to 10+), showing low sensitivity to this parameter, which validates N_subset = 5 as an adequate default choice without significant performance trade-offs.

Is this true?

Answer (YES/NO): YES